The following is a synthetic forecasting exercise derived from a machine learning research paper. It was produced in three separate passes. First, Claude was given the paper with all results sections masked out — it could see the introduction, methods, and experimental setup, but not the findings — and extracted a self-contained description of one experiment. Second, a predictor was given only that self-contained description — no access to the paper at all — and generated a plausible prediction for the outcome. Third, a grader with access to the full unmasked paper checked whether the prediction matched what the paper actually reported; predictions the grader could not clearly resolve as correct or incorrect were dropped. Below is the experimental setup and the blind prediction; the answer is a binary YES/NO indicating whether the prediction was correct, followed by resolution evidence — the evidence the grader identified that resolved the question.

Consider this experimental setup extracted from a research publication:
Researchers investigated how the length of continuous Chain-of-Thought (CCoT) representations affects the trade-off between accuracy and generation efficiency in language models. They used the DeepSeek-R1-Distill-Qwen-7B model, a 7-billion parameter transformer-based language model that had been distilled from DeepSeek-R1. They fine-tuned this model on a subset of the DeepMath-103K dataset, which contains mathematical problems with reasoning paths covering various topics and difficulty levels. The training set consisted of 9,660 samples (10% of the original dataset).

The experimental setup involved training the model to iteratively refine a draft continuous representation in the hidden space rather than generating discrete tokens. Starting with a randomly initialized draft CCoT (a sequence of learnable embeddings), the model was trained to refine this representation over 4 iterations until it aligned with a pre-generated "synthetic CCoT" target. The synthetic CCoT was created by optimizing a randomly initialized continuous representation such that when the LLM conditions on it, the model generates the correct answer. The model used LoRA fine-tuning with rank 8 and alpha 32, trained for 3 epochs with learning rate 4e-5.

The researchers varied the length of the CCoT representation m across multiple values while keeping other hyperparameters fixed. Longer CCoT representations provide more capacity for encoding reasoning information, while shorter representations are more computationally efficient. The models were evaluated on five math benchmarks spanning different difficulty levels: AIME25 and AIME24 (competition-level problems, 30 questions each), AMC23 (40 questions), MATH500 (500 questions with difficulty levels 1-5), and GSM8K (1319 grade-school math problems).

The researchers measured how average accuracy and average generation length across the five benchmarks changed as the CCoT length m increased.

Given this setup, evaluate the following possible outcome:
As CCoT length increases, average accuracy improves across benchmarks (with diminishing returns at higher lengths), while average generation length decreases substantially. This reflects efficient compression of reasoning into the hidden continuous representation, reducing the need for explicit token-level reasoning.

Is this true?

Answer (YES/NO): NO